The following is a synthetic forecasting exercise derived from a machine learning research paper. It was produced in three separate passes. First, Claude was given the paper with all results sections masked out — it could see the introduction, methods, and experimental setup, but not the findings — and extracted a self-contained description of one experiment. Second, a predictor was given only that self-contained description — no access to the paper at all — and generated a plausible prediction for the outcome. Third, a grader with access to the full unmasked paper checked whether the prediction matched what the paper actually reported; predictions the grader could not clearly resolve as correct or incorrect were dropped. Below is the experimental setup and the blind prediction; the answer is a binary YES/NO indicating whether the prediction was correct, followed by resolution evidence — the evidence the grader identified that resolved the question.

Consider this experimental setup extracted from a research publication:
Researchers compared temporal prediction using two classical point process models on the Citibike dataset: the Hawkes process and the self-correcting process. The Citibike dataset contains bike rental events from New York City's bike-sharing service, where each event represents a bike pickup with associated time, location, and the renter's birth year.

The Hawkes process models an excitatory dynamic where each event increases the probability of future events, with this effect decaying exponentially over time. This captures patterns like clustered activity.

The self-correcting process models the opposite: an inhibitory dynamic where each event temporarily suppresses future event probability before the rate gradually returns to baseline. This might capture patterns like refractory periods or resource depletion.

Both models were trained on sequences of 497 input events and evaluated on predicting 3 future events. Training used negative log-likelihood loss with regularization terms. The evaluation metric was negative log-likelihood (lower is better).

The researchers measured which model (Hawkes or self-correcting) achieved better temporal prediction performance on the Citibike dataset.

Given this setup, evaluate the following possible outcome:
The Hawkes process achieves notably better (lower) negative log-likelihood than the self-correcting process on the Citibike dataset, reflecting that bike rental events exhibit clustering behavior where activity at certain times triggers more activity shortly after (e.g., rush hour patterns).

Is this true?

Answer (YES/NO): YES